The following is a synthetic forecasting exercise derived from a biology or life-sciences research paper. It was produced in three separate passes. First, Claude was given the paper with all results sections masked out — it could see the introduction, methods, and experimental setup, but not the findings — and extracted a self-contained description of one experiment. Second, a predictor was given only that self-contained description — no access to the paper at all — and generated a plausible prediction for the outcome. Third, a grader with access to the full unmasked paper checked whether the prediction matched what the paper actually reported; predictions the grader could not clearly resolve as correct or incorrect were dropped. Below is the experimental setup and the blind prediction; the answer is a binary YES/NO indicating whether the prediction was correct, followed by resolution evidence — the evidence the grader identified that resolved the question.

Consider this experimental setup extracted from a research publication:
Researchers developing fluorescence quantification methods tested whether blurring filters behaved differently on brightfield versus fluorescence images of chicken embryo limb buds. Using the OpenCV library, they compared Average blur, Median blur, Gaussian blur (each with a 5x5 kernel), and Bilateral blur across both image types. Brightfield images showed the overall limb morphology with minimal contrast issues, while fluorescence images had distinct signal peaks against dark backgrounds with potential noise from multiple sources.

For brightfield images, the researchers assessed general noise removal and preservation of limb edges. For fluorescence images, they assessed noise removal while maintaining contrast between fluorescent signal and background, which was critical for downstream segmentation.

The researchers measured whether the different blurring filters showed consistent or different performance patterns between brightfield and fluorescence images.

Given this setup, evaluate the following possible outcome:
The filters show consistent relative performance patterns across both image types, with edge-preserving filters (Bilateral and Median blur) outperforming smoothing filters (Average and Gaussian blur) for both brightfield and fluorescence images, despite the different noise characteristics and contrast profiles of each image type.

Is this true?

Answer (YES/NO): NO